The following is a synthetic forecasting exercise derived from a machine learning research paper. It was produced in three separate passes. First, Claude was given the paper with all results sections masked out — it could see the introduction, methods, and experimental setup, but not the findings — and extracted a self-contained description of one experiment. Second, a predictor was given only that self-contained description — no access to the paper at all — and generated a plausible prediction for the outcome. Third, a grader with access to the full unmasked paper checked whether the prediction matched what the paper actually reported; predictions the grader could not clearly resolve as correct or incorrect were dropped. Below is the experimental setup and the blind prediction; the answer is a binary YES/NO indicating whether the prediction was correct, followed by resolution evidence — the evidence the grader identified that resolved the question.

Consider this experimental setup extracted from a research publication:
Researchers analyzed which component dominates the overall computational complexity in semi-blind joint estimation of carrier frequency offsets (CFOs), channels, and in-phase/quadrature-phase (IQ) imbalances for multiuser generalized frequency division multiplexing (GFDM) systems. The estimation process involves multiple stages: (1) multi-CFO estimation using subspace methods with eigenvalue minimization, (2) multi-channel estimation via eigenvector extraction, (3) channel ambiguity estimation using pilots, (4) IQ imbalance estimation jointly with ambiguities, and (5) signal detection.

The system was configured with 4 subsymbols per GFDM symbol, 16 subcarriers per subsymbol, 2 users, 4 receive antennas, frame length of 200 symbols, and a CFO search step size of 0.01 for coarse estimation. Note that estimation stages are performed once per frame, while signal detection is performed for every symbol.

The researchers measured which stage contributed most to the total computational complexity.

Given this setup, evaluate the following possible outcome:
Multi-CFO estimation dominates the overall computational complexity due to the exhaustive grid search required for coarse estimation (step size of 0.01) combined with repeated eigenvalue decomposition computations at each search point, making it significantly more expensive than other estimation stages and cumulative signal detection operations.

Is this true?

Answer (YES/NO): NO